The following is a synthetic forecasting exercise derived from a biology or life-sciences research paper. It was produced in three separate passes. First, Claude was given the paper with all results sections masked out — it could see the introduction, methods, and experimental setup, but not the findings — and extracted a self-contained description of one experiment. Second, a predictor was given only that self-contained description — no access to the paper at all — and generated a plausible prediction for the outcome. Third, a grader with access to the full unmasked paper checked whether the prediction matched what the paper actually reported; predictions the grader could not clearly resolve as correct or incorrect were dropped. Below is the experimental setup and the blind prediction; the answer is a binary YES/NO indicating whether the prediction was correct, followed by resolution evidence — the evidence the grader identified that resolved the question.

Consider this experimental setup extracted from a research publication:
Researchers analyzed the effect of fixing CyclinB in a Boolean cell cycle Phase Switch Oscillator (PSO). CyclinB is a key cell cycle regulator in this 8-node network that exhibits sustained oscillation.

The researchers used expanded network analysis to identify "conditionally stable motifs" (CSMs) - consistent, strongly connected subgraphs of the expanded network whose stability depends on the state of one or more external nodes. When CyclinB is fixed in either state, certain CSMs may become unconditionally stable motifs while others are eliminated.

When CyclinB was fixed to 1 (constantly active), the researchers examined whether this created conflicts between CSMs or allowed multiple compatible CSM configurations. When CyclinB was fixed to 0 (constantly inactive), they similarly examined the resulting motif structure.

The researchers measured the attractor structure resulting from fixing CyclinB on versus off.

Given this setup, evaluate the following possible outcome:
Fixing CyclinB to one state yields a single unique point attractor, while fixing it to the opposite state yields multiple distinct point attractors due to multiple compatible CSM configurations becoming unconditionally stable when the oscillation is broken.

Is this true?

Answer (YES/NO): YES